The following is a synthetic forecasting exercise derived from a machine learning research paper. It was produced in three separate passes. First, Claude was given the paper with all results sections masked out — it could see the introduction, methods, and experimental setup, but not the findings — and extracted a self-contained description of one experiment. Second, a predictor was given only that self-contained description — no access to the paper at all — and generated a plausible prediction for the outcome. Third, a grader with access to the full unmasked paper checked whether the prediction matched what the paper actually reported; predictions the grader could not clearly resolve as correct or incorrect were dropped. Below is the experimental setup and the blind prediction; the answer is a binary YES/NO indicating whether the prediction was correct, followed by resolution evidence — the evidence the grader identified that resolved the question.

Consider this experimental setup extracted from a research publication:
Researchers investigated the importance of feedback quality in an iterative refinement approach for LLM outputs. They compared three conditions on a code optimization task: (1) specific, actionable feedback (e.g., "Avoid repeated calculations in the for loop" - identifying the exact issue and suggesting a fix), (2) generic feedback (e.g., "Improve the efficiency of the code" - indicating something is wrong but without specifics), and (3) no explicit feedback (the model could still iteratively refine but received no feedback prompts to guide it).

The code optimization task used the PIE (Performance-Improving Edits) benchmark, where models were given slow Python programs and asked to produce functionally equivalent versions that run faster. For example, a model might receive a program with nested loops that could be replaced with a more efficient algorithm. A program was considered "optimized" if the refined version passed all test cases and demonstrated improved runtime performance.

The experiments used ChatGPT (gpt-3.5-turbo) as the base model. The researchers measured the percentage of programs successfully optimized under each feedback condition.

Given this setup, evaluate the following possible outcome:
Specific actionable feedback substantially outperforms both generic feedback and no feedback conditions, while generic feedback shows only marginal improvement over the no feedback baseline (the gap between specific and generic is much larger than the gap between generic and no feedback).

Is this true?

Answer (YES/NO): NO